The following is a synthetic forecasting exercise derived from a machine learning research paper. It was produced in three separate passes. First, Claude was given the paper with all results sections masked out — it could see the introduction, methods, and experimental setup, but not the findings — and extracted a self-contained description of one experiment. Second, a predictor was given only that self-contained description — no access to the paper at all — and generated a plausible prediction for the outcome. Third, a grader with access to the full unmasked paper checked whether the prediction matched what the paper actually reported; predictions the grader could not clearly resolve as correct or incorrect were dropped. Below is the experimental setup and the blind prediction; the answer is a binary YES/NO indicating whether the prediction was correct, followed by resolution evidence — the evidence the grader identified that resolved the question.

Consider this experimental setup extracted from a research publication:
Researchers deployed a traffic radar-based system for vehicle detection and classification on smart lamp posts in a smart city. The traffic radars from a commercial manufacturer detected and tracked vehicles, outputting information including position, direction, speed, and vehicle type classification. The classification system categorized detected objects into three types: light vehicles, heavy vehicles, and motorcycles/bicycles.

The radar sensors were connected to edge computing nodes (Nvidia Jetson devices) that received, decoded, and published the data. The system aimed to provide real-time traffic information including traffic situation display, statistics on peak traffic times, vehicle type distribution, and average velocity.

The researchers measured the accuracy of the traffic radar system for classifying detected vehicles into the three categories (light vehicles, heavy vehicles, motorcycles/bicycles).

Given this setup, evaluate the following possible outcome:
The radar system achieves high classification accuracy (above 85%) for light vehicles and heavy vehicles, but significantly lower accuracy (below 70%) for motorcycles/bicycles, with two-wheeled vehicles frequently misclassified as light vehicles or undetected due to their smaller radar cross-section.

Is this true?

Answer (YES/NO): NO